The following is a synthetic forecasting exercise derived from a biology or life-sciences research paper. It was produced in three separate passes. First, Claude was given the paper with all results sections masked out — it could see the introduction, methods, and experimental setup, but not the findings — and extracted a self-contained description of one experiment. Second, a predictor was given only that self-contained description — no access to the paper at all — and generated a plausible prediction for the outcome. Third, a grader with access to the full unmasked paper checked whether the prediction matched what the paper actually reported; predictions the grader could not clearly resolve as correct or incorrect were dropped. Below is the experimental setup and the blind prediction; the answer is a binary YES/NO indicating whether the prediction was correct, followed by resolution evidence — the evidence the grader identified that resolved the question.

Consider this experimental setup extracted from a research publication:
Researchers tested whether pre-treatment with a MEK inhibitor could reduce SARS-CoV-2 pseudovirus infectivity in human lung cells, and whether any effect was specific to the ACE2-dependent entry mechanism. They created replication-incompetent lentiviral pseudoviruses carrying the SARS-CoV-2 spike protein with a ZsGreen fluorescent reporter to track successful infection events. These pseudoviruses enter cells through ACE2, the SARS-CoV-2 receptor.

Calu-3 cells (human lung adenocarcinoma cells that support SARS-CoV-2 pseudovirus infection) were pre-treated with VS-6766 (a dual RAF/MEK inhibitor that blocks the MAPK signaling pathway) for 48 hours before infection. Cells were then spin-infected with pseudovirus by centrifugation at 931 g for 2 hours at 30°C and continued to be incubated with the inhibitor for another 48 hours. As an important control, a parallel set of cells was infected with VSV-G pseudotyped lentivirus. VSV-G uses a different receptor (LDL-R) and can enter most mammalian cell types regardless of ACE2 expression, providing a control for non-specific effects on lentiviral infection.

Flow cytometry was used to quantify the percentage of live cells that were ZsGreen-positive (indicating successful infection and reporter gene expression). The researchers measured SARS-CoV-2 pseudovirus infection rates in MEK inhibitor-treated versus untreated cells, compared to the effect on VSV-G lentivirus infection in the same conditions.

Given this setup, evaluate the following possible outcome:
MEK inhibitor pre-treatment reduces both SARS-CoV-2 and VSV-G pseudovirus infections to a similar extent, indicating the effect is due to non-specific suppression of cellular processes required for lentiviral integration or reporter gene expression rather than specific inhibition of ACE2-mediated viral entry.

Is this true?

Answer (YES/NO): NO